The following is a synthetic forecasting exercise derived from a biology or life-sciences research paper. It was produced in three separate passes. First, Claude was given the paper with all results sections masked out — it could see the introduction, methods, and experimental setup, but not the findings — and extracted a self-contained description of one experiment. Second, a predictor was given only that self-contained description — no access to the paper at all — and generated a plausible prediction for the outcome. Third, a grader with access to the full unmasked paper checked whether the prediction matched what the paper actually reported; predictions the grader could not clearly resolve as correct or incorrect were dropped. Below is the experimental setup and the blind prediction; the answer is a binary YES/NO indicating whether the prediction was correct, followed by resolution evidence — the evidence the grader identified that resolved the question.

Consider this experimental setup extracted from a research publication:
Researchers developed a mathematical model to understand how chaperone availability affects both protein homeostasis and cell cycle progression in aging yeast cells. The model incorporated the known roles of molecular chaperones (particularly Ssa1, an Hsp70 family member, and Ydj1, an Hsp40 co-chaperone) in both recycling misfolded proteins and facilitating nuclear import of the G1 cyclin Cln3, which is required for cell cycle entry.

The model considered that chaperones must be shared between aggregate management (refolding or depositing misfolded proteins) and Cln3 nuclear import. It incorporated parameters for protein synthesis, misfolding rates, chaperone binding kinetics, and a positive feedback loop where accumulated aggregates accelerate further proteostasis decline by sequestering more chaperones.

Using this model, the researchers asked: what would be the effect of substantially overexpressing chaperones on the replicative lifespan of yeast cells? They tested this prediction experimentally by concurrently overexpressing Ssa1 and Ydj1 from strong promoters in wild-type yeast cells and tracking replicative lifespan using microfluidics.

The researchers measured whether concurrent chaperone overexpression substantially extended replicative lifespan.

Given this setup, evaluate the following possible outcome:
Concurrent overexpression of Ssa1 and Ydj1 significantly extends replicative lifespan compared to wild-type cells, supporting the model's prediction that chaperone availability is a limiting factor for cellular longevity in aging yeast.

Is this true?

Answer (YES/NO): NO